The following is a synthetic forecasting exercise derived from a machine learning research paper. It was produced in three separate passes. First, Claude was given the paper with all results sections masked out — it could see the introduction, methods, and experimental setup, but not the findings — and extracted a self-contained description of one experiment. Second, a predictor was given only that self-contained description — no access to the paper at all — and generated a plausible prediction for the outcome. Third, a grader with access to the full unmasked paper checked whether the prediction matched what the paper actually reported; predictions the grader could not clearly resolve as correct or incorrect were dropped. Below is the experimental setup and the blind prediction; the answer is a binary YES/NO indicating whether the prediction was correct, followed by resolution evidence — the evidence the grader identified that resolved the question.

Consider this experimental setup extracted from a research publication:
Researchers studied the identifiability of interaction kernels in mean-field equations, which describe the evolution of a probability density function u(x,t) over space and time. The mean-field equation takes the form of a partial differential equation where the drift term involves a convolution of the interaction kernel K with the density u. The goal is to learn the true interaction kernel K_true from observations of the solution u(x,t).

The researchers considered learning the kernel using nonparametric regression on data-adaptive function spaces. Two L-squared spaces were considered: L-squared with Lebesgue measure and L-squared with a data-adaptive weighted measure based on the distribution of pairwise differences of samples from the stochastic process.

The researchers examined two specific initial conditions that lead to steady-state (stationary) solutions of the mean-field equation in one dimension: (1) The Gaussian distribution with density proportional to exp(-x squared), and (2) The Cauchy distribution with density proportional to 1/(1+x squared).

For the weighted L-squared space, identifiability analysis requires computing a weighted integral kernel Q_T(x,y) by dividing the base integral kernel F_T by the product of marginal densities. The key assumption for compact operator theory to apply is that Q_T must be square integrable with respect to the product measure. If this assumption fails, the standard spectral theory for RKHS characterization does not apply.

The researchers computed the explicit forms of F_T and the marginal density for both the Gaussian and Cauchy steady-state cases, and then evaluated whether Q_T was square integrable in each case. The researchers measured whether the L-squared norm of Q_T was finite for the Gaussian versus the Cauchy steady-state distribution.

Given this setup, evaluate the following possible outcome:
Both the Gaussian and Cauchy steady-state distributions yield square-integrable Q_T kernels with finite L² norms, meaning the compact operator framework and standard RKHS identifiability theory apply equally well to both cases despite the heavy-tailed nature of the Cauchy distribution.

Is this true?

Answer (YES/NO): NO